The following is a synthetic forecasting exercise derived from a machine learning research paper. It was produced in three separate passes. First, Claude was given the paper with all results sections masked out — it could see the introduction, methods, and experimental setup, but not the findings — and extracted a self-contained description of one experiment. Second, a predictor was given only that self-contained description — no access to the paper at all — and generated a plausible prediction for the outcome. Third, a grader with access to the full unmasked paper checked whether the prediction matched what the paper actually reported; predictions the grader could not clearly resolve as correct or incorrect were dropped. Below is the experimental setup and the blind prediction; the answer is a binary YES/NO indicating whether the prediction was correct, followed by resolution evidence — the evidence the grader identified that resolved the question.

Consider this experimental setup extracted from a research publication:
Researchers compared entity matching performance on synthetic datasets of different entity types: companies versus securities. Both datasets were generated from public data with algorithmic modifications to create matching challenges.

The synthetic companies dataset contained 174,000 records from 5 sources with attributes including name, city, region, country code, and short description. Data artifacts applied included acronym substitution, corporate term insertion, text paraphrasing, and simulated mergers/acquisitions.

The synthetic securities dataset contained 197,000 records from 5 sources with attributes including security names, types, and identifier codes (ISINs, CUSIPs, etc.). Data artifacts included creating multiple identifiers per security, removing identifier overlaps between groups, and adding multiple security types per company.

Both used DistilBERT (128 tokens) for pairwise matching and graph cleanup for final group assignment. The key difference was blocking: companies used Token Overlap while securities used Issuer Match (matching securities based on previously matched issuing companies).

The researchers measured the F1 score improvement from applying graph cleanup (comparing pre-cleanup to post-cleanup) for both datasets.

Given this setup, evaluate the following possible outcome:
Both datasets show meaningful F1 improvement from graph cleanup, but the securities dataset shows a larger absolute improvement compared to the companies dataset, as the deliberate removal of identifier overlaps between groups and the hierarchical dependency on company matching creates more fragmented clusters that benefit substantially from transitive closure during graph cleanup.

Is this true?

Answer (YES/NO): NO